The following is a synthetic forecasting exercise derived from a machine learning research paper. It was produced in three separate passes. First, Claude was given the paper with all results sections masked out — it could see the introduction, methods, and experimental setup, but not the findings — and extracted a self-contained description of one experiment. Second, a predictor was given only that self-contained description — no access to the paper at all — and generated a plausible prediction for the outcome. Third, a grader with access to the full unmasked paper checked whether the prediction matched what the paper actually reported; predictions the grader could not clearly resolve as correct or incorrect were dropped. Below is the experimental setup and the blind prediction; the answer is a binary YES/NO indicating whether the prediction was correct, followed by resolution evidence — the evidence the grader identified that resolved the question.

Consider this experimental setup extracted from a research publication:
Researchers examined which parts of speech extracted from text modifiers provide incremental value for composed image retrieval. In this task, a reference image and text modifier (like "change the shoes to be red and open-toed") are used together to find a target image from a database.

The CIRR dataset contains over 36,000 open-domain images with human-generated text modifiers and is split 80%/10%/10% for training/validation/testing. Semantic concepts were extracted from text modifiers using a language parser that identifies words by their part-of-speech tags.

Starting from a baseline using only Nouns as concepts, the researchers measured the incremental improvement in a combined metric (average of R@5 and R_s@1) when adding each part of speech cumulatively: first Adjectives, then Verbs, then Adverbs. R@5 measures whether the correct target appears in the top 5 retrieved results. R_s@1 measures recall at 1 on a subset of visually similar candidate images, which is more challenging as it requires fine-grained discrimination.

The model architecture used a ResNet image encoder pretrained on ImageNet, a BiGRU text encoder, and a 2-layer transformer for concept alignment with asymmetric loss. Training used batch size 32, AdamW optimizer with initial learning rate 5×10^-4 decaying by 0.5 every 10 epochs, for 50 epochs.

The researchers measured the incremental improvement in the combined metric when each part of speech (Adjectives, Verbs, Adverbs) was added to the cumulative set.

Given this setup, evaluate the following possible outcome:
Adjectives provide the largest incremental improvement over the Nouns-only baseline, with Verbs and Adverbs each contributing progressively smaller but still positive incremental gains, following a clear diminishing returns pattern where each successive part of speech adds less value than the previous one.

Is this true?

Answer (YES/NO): NO